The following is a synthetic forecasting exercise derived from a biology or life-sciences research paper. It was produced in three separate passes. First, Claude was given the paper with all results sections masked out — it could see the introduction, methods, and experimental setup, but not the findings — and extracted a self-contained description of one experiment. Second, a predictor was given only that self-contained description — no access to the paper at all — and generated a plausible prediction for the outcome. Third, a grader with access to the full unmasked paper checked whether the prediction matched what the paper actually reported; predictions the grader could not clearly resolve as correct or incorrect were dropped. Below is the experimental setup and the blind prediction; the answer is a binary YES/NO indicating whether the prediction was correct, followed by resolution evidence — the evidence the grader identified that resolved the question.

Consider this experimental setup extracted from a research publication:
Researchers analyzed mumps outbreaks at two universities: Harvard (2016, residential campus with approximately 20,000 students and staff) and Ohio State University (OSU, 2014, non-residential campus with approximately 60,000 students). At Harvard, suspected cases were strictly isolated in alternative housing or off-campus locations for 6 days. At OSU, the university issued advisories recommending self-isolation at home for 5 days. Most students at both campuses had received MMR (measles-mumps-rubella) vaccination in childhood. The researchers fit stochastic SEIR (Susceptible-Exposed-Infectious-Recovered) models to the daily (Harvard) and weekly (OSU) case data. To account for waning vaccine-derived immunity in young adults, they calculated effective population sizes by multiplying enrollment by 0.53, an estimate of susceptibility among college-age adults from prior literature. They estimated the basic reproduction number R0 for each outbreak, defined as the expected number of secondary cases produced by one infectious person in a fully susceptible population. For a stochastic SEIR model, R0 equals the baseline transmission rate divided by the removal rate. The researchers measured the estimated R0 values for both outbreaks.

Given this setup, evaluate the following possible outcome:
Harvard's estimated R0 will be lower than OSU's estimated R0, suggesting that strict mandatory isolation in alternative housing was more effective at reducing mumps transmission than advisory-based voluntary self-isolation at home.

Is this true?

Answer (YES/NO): YES